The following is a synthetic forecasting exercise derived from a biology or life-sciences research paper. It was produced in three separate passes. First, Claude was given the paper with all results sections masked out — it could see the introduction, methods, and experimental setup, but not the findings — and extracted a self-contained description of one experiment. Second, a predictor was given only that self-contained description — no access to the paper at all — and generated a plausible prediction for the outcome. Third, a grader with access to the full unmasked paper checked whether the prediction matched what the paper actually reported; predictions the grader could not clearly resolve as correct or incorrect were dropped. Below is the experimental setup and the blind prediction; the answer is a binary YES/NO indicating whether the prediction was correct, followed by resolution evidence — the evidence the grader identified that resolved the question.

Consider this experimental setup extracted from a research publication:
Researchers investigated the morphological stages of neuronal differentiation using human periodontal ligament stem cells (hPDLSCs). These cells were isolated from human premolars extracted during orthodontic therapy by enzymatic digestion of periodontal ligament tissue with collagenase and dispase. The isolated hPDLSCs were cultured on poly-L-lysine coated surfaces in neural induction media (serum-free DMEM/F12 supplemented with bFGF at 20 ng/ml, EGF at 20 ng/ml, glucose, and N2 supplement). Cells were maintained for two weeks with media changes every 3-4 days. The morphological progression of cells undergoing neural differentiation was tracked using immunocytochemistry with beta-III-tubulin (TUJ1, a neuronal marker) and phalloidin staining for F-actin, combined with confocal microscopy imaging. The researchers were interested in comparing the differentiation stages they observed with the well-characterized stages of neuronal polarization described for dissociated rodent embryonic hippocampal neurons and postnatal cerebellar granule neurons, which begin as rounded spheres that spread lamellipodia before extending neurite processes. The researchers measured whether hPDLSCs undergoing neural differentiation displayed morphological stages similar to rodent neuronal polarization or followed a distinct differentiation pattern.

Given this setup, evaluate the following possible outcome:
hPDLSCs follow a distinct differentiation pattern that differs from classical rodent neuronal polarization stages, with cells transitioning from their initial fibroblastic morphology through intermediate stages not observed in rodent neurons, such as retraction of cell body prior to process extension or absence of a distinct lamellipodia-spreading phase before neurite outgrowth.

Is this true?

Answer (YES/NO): NO